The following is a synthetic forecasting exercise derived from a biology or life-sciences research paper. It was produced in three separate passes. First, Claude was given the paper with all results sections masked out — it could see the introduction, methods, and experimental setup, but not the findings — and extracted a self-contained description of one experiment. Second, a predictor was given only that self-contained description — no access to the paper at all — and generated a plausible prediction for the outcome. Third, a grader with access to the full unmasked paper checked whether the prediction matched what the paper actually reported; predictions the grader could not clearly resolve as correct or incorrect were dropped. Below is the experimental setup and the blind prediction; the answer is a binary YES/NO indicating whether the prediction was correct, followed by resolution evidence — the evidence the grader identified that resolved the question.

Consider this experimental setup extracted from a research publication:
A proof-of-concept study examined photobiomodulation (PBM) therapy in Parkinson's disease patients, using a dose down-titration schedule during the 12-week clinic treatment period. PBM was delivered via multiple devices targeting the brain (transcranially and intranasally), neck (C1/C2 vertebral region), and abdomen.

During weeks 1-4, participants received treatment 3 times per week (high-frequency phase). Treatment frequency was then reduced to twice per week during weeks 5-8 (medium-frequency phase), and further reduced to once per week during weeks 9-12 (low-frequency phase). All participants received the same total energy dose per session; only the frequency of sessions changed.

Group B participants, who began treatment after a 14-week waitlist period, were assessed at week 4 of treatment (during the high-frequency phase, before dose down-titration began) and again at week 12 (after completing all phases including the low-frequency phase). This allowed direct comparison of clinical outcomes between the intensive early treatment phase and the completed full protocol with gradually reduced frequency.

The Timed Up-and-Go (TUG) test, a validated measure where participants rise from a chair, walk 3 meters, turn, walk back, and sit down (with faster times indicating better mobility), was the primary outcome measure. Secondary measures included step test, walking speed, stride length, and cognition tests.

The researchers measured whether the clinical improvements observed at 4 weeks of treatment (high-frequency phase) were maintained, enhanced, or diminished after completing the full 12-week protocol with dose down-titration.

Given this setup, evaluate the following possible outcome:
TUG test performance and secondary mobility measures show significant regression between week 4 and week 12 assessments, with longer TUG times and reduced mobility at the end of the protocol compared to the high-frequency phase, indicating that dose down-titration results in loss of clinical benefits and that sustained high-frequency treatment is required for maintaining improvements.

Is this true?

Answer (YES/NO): NO